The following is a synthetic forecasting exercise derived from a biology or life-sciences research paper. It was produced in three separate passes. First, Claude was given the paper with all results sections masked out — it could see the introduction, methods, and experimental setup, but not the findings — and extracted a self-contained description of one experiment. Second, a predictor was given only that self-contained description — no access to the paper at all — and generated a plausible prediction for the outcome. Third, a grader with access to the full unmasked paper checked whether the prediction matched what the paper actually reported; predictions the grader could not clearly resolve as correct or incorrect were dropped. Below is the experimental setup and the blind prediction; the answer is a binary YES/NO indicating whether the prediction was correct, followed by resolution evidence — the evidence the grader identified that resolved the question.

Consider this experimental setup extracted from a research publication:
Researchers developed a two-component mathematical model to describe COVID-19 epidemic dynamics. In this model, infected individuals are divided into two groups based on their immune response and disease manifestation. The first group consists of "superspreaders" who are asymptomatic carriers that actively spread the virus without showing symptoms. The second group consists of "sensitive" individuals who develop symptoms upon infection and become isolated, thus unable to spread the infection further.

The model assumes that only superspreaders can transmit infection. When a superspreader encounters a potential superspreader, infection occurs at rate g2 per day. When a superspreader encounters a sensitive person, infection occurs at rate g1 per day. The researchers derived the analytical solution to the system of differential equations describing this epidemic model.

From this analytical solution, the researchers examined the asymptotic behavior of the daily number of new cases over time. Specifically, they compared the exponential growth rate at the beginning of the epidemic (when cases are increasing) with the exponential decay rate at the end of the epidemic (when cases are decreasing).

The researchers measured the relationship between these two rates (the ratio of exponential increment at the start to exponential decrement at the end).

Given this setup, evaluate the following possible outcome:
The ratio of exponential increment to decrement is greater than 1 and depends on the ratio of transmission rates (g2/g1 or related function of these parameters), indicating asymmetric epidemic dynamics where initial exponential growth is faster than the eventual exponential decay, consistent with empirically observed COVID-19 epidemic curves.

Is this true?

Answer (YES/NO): YES